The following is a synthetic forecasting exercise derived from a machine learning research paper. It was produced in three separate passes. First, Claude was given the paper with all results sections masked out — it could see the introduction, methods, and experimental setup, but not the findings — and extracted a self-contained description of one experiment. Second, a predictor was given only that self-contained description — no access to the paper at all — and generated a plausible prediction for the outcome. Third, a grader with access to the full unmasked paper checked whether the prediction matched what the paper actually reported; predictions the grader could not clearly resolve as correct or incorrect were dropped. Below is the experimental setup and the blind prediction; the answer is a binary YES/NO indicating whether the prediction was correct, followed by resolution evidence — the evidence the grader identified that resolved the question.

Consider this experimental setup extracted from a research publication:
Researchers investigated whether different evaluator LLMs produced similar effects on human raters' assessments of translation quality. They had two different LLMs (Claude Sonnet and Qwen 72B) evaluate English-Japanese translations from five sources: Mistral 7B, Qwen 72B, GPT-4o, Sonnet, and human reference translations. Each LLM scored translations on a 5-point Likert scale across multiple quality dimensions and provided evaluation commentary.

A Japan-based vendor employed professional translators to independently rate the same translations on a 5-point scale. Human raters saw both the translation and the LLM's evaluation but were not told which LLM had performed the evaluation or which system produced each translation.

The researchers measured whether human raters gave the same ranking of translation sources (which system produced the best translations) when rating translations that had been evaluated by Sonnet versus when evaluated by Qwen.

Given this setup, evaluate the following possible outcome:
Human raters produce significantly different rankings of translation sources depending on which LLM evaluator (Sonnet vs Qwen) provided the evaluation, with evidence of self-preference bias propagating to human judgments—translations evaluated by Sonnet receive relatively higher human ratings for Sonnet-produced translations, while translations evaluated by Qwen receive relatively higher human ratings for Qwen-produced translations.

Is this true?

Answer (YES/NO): NO